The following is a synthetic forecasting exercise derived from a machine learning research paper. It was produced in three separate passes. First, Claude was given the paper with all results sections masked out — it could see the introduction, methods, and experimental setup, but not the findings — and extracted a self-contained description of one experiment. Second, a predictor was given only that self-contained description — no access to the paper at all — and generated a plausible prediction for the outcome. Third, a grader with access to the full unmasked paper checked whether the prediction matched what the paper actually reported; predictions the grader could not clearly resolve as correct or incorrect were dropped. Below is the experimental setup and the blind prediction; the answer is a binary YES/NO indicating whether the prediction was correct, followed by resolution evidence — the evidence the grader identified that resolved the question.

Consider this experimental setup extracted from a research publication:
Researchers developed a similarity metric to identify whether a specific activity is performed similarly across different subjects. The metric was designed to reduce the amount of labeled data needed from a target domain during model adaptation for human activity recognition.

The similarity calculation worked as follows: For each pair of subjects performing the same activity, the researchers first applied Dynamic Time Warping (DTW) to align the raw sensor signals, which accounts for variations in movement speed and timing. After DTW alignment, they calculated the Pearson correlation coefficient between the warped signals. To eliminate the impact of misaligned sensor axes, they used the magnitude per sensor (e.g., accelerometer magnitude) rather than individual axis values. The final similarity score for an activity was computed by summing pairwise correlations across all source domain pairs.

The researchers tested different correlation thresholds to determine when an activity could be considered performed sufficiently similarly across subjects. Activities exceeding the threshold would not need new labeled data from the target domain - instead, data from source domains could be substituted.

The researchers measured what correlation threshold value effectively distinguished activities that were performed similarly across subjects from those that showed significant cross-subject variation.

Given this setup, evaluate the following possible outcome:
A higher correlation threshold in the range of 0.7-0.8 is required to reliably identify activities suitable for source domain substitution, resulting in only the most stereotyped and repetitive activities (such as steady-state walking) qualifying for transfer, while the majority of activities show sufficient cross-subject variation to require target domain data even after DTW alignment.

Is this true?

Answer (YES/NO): NO